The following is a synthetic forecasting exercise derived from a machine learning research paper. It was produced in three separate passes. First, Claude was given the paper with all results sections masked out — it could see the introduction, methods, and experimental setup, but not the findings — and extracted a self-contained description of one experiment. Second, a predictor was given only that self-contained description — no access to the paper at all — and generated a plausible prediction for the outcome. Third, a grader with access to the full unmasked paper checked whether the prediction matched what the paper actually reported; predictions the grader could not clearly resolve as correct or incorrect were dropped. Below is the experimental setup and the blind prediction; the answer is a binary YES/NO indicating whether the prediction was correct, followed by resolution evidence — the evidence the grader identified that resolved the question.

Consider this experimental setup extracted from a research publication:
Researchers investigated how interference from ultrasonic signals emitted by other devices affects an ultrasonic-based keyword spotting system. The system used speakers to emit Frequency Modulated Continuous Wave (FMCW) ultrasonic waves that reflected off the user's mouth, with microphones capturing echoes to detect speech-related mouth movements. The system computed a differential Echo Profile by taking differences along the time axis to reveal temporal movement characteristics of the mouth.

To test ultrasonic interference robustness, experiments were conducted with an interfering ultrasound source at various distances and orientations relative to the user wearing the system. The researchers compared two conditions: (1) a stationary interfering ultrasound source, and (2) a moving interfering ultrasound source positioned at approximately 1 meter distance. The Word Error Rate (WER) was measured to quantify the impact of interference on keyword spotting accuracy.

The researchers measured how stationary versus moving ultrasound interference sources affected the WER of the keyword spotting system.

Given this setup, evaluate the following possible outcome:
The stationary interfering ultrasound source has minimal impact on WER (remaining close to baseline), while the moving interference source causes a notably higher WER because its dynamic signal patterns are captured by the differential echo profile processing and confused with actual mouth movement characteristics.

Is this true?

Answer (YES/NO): NO